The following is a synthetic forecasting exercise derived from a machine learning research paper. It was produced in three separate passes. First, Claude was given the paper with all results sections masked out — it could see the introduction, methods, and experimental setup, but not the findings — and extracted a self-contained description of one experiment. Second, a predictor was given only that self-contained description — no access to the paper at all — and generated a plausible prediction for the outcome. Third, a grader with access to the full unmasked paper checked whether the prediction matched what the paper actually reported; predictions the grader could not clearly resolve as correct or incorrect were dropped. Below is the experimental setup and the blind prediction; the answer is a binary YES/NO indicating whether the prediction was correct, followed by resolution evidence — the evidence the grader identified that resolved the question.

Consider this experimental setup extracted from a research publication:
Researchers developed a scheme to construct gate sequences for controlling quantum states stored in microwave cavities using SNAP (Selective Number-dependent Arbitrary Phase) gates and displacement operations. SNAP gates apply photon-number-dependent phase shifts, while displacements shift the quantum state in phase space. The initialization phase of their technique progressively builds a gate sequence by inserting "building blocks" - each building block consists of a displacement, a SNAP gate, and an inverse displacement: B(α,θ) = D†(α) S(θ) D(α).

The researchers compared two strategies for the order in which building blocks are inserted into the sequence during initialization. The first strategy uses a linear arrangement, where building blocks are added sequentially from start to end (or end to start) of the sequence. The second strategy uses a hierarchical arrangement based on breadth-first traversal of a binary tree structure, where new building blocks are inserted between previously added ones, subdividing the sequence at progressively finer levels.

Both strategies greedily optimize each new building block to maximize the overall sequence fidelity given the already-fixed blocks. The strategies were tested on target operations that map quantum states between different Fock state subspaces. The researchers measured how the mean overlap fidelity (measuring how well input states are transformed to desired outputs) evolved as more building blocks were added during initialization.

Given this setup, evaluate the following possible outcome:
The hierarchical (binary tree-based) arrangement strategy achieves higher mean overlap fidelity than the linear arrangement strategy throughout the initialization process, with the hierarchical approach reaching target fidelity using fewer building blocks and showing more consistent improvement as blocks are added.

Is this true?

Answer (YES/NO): NO